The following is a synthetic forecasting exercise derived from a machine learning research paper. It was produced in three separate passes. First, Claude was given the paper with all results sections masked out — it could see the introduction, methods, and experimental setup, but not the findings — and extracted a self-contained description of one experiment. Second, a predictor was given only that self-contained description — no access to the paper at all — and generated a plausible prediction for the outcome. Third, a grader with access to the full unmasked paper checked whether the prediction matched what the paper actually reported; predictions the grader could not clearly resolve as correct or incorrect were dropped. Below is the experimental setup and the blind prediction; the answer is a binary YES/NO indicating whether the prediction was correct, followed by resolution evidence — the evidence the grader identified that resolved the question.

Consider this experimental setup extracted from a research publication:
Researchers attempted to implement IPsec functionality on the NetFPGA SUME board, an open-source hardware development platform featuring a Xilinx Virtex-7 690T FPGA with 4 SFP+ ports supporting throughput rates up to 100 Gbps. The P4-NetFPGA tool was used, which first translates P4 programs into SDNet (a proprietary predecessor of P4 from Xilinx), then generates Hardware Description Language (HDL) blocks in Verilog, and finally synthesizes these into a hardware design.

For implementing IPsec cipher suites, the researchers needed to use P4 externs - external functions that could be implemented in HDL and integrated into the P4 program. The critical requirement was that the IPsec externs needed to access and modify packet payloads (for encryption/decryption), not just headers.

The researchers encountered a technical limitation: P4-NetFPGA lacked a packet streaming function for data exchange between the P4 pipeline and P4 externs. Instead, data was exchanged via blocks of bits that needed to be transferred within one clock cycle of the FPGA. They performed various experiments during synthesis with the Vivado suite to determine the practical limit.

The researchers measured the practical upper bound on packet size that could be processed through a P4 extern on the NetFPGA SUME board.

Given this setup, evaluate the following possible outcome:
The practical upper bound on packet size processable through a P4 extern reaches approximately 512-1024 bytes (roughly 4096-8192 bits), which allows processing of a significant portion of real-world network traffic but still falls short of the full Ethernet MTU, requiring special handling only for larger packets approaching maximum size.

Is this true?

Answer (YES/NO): NO